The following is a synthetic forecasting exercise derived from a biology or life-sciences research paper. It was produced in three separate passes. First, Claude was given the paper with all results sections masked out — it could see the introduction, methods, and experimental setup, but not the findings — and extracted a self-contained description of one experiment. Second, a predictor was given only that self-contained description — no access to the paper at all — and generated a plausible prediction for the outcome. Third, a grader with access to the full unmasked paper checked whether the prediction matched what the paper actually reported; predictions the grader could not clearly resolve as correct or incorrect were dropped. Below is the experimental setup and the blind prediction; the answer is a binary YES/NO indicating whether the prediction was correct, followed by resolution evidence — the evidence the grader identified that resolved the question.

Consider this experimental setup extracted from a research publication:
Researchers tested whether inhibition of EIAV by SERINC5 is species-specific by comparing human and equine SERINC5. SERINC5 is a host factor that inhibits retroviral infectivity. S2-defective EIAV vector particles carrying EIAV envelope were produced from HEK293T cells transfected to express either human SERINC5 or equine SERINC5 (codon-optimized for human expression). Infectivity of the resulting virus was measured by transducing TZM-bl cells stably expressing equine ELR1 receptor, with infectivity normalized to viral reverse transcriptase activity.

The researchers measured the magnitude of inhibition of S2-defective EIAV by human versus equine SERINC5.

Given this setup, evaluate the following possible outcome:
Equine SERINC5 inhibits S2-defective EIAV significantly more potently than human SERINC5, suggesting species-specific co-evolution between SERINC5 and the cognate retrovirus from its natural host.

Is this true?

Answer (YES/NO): NO